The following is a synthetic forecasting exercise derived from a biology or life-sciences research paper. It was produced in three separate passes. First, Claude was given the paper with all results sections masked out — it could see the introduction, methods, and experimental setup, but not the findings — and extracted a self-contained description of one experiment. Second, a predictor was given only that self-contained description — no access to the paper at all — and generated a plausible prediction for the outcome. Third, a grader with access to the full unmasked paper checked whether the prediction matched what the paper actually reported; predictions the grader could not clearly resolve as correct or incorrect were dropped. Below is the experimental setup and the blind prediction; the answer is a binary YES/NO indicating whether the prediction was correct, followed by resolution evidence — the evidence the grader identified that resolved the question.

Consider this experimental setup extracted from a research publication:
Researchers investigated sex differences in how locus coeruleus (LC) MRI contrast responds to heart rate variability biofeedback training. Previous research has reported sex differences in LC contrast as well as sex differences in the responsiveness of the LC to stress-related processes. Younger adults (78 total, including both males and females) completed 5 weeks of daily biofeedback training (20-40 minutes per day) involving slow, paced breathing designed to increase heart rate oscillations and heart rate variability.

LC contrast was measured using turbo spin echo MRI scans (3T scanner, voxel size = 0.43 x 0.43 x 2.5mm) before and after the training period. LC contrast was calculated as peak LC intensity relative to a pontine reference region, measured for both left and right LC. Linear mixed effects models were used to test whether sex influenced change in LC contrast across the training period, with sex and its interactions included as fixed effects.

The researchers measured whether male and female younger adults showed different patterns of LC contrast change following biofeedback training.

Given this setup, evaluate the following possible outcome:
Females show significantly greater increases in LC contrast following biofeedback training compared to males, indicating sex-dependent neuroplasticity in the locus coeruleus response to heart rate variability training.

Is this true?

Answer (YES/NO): NO